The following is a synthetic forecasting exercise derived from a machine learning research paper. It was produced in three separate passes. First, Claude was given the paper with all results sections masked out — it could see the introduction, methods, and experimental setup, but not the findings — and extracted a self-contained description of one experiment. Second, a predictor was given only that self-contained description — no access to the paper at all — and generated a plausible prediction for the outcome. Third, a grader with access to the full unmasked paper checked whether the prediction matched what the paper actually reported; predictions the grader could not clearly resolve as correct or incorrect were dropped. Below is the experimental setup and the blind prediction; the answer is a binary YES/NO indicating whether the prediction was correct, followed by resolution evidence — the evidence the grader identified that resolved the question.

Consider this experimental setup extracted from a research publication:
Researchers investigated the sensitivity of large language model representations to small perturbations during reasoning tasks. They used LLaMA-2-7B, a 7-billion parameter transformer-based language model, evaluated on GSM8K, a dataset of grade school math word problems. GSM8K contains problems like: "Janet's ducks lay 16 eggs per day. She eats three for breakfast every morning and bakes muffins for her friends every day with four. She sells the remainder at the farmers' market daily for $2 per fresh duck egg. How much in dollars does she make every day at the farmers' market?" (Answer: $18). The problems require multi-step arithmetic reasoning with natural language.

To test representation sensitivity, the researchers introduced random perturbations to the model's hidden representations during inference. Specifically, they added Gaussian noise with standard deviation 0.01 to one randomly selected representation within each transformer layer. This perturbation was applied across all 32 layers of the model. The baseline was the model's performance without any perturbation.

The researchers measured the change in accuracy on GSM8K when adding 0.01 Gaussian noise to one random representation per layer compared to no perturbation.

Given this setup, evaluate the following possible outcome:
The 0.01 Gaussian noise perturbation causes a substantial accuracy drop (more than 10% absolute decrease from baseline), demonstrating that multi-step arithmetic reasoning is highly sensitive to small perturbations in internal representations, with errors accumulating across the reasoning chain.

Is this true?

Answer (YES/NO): NO